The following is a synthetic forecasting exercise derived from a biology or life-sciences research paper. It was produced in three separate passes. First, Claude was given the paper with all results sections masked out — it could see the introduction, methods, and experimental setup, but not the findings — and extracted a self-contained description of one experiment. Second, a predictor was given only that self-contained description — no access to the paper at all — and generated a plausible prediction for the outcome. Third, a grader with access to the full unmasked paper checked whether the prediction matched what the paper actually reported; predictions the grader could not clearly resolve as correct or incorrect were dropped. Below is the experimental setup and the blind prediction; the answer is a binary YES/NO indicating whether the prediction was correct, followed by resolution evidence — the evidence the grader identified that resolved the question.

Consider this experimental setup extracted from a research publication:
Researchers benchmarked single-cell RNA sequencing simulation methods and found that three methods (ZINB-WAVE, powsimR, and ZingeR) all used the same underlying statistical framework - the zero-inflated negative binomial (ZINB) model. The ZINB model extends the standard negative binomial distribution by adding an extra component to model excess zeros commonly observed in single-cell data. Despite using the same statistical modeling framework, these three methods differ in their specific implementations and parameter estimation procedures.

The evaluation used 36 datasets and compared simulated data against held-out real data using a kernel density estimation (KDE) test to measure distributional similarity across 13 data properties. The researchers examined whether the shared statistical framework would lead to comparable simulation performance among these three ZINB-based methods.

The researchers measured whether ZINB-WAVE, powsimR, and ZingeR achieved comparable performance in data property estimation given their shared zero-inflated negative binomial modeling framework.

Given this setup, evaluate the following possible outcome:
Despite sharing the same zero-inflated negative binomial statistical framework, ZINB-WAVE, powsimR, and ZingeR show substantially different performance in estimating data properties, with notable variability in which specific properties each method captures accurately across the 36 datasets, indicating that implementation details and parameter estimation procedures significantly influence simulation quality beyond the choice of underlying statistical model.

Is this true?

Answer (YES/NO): YES